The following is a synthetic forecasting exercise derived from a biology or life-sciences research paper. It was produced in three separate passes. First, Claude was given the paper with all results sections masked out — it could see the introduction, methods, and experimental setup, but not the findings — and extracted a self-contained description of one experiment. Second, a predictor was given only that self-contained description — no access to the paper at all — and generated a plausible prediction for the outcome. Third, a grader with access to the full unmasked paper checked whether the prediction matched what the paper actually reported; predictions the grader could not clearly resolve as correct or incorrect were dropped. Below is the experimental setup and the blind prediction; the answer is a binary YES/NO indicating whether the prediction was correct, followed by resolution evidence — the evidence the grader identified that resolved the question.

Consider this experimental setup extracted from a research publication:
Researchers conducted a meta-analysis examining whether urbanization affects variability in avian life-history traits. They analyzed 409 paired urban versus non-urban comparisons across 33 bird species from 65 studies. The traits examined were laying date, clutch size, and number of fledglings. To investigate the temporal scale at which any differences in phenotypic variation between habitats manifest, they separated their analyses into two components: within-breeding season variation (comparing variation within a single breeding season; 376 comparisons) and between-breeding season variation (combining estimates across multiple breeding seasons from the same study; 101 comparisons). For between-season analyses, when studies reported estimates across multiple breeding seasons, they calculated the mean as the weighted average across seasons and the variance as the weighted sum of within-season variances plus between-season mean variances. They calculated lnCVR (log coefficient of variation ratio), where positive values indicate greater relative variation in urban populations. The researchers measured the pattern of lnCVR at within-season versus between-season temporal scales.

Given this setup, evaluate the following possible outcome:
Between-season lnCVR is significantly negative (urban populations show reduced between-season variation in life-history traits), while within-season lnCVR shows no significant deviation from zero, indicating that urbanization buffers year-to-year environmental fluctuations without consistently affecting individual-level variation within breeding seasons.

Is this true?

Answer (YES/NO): NO